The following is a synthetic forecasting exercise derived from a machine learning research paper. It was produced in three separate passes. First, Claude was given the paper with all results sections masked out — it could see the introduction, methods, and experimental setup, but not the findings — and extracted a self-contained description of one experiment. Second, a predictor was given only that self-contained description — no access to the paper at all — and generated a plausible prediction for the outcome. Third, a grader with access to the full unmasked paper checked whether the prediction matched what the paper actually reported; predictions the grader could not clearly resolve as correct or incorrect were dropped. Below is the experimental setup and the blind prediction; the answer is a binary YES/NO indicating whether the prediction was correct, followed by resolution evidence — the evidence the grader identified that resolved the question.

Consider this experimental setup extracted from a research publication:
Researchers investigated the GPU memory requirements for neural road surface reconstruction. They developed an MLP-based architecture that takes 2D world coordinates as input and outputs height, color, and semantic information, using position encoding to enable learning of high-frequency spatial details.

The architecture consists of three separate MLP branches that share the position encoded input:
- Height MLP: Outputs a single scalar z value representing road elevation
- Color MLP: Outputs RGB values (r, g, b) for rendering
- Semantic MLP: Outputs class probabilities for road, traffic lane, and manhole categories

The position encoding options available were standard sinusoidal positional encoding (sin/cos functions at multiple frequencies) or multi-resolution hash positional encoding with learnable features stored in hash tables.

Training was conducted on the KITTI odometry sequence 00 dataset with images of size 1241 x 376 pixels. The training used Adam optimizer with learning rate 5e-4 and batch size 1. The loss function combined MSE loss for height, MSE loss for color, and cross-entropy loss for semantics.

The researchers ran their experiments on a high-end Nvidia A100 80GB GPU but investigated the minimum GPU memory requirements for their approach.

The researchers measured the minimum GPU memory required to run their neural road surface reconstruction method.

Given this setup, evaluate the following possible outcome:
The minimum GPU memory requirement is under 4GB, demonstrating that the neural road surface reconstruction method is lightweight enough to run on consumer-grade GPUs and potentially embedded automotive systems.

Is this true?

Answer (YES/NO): NO